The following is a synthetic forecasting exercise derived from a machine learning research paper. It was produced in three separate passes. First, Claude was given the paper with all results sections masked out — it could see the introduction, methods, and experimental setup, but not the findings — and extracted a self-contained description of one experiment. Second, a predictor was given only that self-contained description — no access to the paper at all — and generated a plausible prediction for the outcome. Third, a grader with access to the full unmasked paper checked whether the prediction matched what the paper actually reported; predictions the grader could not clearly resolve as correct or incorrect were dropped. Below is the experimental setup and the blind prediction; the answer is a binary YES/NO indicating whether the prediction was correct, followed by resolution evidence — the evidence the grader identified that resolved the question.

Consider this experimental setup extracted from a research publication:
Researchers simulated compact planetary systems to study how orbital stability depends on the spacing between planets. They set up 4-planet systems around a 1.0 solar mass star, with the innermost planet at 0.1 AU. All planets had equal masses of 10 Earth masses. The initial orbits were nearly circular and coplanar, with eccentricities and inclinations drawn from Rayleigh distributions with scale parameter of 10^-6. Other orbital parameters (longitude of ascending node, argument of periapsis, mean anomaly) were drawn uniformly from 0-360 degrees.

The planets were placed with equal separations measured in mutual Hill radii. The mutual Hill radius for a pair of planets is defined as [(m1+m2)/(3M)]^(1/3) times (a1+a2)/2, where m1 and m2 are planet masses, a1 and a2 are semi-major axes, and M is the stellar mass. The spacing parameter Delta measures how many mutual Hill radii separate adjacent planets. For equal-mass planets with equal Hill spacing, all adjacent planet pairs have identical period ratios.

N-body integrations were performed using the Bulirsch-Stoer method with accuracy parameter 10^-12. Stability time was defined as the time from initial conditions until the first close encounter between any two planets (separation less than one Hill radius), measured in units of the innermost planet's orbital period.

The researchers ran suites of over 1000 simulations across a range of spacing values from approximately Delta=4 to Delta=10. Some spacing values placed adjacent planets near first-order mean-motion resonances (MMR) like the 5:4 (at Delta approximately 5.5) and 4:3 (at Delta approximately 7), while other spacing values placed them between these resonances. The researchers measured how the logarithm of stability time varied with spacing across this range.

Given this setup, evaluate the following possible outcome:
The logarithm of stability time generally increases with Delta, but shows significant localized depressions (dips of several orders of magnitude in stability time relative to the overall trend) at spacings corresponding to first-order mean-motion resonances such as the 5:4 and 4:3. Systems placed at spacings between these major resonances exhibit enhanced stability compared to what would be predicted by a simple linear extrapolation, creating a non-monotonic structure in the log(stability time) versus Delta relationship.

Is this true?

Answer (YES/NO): NO